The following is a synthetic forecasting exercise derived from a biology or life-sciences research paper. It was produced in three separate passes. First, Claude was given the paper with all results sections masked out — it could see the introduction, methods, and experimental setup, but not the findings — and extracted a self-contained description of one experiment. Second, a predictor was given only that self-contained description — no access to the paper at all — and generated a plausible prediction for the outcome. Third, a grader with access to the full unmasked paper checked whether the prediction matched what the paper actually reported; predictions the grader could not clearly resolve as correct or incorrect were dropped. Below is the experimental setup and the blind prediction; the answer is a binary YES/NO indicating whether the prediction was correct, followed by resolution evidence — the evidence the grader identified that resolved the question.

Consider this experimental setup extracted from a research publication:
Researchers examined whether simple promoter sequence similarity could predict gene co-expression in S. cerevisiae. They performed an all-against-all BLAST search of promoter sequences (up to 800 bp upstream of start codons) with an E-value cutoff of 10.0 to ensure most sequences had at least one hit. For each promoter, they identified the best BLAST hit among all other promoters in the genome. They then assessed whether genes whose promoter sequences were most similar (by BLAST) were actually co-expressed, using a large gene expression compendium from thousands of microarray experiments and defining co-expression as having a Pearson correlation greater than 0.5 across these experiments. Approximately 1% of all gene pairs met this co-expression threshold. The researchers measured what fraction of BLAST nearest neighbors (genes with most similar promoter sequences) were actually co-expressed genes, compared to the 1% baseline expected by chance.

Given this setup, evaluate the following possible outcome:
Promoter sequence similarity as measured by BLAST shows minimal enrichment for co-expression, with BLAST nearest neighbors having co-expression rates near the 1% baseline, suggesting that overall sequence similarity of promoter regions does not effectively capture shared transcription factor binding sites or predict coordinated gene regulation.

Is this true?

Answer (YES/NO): NO